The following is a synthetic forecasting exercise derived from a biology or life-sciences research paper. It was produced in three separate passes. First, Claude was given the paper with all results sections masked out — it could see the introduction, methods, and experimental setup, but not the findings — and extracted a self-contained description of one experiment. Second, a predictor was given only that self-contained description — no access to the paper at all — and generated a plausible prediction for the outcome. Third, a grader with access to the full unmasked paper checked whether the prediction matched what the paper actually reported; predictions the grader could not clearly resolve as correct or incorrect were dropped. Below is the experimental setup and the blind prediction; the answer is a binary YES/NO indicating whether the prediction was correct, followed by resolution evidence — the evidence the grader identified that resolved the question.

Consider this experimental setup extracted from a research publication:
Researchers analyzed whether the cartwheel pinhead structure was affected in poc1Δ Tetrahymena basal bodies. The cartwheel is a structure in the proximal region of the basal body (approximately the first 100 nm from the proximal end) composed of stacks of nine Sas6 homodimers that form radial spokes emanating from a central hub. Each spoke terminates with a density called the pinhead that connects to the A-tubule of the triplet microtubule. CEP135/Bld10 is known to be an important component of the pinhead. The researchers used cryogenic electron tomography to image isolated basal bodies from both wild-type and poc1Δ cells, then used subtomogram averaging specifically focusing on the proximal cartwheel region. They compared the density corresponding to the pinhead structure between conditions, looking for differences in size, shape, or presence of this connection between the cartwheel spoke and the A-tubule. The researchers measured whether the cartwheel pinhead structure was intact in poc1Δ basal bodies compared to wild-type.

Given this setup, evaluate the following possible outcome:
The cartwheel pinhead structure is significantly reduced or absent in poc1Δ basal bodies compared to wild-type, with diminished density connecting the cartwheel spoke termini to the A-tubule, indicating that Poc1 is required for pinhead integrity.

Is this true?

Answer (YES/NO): YES